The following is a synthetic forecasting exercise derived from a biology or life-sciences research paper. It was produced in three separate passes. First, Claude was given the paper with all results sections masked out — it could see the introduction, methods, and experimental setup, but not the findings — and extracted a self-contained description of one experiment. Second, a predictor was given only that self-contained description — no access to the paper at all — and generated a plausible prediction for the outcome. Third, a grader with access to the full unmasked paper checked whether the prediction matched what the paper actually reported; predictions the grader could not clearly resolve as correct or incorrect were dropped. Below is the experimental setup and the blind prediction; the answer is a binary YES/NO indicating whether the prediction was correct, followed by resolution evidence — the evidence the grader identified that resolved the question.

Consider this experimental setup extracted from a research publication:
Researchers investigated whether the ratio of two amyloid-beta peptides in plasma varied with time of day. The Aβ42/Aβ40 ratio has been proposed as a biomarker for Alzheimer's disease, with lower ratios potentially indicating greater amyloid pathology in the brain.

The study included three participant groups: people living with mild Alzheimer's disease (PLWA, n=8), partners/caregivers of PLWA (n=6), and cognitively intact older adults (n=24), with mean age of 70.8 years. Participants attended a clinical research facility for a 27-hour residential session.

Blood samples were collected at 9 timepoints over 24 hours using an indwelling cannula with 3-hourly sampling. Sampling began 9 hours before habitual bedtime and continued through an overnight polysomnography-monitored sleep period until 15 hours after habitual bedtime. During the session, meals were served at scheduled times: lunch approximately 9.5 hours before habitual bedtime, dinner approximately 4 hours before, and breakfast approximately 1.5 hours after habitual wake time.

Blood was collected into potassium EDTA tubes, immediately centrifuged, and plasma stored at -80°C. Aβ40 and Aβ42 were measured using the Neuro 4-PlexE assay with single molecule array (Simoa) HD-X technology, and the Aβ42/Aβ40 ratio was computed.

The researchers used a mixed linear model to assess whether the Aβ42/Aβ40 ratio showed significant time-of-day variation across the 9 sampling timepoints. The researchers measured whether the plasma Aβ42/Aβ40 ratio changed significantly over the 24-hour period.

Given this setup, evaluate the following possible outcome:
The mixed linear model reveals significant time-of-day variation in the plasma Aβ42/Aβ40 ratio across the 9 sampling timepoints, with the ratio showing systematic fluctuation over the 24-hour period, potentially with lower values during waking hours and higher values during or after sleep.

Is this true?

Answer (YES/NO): YES